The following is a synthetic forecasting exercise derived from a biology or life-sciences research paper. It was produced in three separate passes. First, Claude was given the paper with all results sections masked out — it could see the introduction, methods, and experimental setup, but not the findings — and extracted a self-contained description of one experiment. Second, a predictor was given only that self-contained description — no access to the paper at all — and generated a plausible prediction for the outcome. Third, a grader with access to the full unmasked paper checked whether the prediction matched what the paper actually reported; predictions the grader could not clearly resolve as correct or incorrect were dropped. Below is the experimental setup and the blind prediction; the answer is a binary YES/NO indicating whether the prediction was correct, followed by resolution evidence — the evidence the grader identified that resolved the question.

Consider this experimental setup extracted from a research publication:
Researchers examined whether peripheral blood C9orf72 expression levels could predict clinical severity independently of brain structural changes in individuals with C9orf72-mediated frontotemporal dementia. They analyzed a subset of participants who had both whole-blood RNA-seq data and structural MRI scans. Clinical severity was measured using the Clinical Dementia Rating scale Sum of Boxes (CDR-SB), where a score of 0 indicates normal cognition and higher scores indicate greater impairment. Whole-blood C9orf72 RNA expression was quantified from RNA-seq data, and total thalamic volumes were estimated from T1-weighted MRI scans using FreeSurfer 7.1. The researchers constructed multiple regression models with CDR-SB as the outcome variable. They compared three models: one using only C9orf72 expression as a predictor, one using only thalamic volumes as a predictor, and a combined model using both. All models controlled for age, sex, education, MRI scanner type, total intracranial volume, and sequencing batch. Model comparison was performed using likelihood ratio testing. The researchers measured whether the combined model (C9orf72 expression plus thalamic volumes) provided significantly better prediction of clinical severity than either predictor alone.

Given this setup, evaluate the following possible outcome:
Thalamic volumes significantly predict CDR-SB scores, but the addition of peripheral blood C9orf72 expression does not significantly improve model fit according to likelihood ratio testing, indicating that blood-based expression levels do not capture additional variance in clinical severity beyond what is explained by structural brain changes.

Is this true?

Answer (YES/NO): NO